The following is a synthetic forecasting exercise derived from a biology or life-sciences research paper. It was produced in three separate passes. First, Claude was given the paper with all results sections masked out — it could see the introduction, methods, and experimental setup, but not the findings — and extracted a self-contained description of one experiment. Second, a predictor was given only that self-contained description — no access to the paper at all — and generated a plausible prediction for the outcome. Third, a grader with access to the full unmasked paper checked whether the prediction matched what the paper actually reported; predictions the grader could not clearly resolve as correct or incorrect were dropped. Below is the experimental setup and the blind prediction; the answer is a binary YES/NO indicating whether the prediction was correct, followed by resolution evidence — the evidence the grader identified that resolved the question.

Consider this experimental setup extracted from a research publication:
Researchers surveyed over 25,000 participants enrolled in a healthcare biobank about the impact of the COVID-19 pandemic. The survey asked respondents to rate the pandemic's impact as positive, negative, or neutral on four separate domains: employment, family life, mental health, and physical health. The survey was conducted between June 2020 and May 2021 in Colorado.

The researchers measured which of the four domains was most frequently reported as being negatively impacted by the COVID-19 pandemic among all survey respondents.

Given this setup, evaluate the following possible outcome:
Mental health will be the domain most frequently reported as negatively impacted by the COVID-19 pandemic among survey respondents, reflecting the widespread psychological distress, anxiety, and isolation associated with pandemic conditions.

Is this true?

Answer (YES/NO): YES